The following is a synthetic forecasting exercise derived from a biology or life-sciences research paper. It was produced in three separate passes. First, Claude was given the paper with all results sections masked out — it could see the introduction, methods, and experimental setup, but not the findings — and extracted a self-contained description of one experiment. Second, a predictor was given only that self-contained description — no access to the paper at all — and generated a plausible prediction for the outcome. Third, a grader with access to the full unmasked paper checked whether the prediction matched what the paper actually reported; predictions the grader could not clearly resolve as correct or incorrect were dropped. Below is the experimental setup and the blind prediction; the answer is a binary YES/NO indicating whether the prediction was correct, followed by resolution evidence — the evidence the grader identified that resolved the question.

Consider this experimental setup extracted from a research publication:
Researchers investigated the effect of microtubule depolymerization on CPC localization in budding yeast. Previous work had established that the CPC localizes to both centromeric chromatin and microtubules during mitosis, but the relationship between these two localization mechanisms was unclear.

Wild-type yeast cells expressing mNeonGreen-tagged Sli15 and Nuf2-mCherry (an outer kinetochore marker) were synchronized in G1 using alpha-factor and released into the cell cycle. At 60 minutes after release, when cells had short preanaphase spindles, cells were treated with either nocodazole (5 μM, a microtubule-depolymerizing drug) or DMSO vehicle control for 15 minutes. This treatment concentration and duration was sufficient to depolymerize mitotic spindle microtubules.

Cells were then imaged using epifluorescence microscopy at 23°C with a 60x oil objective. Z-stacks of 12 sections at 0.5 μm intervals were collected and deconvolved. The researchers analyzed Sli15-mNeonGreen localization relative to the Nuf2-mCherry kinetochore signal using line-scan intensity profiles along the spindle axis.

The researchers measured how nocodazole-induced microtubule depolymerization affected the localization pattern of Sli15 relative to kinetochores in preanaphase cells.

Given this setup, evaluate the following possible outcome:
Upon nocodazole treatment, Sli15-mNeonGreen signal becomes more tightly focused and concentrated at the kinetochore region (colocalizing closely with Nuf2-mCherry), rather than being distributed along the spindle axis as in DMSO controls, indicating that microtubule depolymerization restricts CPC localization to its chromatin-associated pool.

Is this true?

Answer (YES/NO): NO